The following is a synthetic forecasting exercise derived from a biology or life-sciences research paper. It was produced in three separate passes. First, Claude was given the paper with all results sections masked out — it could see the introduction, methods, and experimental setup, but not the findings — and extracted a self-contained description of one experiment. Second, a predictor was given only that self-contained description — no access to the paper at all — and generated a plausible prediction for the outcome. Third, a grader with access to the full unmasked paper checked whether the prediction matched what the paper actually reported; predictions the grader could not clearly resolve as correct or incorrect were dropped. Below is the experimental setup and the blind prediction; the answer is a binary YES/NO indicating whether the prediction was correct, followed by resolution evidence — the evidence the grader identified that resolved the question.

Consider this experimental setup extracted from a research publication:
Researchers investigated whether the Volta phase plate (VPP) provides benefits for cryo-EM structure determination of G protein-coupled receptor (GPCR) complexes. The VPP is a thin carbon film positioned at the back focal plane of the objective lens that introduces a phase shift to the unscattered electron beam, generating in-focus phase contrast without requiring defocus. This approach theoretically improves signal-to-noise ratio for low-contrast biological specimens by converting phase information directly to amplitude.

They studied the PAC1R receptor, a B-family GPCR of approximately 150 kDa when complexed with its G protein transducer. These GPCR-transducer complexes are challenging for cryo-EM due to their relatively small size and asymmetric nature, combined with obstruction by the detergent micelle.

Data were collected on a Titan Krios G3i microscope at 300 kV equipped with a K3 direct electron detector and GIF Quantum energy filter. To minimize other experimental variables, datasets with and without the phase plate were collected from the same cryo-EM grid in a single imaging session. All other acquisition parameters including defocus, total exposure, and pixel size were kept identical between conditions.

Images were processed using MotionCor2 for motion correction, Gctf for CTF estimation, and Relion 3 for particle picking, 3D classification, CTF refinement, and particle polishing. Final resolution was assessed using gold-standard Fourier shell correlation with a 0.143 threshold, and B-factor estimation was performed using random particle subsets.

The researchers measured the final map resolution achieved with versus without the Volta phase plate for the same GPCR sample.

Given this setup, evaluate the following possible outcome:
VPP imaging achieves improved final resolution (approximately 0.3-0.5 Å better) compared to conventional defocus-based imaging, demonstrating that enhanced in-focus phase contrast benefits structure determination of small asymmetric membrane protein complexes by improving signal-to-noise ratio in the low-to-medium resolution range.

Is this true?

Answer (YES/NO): NO